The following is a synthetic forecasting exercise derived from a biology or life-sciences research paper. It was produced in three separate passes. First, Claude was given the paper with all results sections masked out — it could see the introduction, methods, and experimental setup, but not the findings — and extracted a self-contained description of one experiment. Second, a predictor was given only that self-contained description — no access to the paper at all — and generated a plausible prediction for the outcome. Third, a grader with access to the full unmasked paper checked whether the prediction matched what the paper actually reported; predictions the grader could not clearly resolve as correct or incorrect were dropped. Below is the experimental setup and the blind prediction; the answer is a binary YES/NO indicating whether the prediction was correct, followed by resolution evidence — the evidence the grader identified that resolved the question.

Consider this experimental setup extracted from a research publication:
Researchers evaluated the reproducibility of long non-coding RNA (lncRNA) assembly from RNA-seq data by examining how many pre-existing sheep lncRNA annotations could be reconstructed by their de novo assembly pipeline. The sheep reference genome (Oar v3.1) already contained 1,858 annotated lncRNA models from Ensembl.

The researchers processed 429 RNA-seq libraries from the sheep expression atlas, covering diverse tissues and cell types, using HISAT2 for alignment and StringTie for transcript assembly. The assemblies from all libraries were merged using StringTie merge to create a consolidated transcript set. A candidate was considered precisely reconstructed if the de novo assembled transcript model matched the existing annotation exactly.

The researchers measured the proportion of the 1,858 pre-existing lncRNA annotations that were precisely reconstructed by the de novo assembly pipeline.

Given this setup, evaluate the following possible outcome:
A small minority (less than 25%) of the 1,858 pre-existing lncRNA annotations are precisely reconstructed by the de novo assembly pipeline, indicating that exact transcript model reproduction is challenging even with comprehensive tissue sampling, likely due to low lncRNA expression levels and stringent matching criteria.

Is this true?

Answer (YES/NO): NO